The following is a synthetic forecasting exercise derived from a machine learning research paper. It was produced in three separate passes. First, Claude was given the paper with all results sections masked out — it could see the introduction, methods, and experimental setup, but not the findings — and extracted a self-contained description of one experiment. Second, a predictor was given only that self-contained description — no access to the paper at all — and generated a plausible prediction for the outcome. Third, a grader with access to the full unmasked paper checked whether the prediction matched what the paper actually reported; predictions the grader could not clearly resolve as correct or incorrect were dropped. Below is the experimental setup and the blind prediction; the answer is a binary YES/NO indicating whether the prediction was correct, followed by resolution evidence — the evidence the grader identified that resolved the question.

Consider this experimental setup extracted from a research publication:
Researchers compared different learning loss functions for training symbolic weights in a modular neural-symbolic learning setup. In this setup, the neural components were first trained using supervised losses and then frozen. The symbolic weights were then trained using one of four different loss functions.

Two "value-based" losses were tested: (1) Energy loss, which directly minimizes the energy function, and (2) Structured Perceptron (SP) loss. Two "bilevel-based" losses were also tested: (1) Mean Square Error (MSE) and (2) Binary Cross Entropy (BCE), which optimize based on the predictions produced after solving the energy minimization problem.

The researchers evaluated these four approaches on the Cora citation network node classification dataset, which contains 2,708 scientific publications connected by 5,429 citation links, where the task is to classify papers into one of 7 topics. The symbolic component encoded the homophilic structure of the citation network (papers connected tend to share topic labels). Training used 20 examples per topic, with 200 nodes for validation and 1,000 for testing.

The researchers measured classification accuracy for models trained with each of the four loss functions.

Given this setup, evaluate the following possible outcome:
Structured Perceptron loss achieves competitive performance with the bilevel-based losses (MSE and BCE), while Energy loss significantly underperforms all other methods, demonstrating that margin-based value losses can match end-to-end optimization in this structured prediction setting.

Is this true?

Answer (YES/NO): NO